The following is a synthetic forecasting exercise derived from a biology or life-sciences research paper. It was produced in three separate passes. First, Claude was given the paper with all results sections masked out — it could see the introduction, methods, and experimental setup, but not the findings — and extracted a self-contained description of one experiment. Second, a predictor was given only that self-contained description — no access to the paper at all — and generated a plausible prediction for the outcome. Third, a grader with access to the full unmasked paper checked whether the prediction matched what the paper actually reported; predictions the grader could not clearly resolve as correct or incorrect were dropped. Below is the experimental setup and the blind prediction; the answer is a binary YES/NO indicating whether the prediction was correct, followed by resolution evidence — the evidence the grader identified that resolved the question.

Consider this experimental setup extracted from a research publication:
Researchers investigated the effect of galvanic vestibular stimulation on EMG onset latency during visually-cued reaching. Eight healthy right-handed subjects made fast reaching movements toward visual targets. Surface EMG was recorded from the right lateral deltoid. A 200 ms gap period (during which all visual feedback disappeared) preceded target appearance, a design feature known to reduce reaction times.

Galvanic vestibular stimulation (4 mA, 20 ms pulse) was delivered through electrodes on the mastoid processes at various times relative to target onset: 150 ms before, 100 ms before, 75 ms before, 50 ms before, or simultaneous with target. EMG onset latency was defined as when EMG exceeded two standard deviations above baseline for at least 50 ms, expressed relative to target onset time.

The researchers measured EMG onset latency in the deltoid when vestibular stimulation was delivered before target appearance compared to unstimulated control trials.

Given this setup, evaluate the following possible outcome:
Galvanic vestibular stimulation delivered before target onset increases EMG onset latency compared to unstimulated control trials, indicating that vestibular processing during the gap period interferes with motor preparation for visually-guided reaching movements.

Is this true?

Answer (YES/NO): NO